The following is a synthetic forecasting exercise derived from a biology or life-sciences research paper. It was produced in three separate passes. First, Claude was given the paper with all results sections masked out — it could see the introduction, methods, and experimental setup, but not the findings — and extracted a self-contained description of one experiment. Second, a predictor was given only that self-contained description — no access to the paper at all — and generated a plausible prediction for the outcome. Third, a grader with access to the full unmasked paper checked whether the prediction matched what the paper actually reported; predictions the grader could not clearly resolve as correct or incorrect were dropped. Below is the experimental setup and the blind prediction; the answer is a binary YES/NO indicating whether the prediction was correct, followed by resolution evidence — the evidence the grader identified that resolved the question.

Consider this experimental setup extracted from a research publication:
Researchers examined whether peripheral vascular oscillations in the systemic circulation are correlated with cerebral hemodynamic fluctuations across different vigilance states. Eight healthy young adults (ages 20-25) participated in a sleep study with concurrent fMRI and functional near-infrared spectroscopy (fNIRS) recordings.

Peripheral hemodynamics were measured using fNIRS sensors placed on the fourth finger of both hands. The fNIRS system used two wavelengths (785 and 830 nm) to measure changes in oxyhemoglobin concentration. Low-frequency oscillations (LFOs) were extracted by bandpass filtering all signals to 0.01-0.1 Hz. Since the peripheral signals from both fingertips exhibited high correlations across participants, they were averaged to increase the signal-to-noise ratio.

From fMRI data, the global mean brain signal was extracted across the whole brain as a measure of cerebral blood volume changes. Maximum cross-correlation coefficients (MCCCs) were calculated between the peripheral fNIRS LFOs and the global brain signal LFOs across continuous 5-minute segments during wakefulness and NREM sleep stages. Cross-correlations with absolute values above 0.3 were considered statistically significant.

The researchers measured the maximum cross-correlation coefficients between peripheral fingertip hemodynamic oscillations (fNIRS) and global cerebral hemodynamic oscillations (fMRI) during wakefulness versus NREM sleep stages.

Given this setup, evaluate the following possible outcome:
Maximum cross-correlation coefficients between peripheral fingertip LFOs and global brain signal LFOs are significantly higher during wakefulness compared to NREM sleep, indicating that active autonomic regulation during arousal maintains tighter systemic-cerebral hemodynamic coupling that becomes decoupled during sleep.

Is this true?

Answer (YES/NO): NO